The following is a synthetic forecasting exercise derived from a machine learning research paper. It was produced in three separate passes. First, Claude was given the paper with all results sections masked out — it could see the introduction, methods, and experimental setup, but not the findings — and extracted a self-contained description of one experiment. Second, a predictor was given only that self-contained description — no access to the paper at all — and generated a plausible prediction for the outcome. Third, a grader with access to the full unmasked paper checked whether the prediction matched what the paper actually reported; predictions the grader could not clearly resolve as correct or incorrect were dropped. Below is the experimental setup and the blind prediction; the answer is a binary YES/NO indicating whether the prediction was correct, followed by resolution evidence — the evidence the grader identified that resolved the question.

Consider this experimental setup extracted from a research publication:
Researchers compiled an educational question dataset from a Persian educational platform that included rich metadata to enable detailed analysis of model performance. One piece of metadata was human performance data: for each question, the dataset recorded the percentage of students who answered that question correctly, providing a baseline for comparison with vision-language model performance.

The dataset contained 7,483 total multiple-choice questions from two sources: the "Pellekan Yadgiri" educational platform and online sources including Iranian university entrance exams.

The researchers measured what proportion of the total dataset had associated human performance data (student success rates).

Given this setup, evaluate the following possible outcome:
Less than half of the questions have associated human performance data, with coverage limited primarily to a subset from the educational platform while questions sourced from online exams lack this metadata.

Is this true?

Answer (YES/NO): NO